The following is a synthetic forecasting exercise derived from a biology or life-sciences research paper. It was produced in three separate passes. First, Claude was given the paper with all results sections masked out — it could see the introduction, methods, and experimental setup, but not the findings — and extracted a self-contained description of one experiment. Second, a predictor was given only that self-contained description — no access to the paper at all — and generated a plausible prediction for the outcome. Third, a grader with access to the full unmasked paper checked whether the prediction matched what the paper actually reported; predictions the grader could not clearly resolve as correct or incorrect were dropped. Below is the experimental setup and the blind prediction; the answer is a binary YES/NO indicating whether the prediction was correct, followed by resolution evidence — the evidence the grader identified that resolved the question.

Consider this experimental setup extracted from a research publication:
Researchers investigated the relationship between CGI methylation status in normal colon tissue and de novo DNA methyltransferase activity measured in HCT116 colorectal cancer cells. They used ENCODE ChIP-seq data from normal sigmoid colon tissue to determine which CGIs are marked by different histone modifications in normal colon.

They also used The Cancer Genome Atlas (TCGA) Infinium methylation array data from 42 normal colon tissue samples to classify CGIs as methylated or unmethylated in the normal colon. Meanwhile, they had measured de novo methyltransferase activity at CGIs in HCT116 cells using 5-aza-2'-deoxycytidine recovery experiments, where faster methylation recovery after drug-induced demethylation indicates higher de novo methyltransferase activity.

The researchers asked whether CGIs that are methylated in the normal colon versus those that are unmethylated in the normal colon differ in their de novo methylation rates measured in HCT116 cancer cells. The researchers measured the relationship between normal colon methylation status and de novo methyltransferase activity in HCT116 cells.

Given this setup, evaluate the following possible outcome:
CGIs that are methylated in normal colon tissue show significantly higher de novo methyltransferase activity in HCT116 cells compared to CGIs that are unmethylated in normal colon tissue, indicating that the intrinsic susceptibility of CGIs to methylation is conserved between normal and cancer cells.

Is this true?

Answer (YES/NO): YES